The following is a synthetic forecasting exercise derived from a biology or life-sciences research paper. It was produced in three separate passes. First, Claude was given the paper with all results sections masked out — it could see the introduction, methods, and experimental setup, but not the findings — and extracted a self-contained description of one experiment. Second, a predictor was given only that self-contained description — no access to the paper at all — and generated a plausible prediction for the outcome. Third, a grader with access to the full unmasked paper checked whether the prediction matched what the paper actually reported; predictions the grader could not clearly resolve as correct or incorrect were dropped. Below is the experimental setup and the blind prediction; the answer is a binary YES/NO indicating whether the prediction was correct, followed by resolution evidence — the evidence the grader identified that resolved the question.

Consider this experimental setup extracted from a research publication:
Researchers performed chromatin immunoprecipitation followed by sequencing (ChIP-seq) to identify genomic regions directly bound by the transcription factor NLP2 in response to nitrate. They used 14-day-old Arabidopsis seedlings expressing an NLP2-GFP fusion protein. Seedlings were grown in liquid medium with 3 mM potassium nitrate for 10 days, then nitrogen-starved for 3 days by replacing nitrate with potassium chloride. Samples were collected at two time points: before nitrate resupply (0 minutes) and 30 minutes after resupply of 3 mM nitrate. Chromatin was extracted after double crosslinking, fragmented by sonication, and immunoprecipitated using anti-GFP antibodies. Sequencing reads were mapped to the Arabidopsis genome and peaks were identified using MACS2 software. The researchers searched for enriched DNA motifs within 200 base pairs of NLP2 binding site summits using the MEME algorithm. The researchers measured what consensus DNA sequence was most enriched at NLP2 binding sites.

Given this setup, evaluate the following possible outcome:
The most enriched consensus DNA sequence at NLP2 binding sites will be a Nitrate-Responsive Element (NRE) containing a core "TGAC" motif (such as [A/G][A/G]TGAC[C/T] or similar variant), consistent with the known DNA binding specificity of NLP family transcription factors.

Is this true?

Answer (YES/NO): NO